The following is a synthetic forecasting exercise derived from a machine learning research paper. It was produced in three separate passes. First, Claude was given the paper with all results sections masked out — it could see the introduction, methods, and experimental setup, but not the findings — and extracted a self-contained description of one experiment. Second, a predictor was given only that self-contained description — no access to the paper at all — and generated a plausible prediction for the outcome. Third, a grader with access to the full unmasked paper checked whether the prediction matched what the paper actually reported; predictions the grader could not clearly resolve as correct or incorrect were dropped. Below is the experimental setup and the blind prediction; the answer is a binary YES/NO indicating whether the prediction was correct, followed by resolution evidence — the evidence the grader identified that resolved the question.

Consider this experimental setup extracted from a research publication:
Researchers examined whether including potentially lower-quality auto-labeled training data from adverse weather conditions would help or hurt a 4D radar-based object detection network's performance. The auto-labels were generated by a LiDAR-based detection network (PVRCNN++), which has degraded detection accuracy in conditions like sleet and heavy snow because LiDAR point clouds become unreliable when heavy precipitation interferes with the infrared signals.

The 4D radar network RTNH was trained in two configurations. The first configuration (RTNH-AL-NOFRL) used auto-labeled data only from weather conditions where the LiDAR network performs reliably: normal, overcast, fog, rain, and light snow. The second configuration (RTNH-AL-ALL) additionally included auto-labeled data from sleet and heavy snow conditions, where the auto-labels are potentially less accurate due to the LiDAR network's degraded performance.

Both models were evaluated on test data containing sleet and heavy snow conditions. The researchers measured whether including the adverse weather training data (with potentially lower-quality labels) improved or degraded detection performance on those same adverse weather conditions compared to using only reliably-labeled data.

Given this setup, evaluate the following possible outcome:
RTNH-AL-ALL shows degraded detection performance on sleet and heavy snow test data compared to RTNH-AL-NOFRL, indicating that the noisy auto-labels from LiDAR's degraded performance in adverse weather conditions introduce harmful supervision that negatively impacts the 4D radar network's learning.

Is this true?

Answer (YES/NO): NO